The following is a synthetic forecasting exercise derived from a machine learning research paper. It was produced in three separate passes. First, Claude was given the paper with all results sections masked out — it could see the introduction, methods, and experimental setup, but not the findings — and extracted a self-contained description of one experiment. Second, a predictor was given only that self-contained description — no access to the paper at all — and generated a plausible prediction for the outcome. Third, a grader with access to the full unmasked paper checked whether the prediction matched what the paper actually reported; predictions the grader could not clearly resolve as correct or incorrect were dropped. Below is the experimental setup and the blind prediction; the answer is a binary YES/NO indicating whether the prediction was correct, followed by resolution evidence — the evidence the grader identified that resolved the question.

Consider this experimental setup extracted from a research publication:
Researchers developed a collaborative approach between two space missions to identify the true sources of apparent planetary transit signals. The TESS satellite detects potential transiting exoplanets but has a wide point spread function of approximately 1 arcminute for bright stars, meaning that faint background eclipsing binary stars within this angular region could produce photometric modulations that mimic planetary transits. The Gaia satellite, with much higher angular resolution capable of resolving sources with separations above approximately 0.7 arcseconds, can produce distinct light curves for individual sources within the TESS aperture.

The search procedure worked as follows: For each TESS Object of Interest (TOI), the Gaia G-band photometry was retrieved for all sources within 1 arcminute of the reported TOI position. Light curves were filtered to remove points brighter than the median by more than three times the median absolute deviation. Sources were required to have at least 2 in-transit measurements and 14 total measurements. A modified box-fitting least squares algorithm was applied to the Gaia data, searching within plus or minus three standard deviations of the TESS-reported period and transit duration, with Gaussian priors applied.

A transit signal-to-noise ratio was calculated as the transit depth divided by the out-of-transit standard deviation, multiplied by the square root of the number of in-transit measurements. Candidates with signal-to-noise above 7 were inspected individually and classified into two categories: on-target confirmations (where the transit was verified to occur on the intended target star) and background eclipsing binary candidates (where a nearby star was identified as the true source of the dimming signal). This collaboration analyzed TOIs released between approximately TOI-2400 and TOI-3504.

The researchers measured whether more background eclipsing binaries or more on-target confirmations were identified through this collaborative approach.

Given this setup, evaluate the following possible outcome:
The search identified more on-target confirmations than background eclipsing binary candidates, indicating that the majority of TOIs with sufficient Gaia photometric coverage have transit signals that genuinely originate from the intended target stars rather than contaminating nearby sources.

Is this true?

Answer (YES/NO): NO